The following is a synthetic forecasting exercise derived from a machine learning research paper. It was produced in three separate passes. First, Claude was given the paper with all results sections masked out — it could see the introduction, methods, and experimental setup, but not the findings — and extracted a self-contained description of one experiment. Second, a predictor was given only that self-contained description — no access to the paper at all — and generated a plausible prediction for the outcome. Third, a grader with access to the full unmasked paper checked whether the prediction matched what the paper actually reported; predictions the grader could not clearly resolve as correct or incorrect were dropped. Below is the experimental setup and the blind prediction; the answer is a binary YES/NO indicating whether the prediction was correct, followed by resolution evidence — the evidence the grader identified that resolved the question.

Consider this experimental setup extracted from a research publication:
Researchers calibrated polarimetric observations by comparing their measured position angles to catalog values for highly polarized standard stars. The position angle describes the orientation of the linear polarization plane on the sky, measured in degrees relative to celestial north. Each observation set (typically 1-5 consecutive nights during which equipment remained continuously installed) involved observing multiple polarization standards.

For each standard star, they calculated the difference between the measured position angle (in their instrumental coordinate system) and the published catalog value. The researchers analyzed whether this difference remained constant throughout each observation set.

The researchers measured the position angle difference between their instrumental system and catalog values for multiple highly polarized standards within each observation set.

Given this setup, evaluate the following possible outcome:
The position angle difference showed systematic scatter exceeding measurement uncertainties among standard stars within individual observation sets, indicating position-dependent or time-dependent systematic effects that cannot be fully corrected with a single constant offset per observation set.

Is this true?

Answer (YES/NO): NO